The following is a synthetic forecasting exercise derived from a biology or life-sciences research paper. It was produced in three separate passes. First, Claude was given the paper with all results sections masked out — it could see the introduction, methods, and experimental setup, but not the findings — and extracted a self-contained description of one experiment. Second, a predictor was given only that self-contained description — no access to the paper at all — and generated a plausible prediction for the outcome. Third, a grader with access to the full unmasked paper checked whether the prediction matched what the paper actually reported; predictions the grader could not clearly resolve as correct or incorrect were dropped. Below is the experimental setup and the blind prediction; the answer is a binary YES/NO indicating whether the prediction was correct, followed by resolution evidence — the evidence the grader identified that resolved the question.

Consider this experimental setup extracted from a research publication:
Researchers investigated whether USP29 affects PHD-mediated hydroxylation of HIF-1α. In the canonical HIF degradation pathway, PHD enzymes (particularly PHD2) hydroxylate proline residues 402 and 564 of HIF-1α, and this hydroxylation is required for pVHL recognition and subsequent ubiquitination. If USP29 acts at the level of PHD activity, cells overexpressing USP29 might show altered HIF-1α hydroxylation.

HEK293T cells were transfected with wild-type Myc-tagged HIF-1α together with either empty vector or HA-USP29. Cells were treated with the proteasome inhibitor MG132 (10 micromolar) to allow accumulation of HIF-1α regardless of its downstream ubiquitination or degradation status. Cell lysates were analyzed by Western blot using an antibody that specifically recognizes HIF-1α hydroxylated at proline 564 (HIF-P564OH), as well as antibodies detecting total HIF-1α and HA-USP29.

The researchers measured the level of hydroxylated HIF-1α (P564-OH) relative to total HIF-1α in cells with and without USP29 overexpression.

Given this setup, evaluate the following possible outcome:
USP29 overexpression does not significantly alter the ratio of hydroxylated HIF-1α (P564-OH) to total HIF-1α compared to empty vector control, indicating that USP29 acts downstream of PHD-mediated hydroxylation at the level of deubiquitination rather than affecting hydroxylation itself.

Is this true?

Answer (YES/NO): YES